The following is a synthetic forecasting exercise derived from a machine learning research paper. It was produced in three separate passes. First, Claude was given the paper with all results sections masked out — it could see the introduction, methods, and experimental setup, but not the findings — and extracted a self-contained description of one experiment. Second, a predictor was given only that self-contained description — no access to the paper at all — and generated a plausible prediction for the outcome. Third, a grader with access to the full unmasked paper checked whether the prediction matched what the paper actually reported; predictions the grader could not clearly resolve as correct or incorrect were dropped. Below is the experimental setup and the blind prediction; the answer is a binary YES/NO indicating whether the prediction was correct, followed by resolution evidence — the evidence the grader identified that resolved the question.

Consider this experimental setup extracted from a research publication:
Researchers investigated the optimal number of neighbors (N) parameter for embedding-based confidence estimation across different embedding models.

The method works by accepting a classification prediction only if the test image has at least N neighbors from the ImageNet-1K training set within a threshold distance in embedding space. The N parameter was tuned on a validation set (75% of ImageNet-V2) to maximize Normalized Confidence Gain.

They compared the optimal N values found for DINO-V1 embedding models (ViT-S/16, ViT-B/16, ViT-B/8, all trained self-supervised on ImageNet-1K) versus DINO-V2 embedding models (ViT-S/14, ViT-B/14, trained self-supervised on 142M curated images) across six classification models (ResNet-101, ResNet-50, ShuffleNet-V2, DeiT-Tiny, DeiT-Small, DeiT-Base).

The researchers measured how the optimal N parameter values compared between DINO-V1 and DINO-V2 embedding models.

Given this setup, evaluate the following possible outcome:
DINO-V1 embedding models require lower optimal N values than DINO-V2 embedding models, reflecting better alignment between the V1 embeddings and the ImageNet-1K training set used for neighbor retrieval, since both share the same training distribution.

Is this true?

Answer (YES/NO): YES